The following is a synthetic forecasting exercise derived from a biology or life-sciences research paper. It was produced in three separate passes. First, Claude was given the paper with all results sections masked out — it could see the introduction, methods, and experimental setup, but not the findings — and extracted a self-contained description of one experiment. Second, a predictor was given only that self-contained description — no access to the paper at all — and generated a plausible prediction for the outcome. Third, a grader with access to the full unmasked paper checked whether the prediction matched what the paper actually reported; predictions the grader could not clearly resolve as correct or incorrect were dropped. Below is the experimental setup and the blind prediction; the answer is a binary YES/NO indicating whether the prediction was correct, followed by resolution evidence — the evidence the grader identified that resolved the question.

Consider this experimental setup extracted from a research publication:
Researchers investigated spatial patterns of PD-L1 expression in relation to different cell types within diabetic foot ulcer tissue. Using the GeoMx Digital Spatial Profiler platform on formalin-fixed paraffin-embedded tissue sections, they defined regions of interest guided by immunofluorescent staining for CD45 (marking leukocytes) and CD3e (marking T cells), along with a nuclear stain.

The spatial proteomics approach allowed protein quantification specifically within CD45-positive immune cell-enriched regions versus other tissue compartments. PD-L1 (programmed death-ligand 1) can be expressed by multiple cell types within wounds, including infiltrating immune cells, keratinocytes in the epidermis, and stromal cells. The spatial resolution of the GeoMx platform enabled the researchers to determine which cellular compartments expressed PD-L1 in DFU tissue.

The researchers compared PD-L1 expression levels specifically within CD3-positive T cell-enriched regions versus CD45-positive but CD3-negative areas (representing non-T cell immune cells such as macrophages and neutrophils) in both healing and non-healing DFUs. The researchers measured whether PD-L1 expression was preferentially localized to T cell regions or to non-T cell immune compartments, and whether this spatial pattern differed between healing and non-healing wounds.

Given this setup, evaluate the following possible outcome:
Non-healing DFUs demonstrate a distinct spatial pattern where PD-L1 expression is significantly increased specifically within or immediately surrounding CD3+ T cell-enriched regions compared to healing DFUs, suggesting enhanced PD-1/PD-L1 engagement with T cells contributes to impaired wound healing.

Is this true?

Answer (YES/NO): NO